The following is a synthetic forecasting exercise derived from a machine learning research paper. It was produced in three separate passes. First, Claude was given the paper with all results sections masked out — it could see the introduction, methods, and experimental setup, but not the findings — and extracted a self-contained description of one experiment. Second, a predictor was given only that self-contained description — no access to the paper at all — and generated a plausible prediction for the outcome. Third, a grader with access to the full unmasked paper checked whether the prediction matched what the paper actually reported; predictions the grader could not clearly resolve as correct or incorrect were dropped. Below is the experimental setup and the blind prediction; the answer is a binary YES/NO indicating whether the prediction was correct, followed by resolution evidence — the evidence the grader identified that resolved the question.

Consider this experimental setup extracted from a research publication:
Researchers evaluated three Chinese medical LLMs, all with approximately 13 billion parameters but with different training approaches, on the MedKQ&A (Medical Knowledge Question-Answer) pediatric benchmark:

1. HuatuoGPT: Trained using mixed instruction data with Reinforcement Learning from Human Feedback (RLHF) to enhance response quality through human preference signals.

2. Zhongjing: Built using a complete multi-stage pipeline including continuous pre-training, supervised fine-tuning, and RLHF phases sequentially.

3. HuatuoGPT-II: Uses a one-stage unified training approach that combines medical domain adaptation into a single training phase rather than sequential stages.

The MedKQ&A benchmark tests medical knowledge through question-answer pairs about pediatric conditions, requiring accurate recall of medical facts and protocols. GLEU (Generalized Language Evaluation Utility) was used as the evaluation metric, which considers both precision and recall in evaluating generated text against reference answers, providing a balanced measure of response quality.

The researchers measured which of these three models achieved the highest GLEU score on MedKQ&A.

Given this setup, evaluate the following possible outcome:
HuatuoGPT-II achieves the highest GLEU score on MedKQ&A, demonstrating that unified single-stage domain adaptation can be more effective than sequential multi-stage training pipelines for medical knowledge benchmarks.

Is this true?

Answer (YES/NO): NO